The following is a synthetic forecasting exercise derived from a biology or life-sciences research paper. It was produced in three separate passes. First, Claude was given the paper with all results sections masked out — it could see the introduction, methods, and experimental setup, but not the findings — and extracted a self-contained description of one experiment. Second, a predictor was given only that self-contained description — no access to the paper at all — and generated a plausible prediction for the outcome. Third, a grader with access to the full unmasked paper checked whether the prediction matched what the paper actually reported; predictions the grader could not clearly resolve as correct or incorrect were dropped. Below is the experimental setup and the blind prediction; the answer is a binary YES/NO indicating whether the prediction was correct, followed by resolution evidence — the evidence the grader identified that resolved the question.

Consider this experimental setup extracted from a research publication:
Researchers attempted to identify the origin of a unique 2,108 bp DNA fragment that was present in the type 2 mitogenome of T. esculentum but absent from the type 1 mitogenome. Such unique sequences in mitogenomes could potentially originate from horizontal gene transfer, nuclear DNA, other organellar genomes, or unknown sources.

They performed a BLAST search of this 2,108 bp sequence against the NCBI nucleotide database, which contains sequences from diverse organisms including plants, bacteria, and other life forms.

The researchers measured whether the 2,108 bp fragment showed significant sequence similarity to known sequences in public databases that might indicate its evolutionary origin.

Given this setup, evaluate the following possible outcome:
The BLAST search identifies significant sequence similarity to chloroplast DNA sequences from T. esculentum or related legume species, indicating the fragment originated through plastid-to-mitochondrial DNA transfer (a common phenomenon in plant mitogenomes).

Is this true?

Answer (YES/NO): NO